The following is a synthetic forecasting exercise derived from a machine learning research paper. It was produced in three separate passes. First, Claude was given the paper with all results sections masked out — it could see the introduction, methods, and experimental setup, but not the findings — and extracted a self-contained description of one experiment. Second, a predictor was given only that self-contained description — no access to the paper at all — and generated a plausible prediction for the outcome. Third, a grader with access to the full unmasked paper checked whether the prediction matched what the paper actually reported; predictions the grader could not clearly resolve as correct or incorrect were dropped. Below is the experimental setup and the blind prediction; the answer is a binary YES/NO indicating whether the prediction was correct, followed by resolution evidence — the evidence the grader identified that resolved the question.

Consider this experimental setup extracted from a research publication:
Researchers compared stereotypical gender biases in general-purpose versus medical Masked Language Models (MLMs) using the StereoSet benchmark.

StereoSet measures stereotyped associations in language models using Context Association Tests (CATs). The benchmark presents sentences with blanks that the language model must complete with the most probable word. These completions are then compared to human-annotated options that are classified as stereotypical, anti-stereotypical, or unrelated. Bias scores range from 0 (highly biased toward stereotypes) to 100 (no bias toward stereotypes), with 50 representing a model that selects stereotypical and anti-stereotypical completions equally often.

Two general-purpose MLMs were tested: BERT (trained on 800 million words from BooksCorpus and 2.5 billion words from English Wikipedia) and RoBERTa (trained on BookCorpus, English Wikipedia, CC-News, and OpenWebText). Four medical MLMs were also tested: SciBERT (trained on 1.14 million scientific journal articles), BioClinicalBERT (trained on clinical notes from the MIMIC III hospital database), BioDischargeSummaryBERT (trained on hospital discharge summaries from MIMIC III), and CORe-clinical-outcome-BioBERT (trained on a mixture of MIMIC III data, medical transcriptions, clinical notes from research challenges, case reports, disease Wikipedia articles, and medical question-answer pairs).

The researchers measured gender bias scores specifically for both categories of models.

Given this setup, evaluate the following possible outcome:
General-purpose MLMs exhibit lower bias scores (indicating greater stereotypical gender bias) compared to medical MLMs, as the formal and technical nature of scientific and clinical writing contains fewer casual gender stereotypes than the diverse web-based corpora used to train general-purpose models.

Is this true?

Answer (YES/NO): NO